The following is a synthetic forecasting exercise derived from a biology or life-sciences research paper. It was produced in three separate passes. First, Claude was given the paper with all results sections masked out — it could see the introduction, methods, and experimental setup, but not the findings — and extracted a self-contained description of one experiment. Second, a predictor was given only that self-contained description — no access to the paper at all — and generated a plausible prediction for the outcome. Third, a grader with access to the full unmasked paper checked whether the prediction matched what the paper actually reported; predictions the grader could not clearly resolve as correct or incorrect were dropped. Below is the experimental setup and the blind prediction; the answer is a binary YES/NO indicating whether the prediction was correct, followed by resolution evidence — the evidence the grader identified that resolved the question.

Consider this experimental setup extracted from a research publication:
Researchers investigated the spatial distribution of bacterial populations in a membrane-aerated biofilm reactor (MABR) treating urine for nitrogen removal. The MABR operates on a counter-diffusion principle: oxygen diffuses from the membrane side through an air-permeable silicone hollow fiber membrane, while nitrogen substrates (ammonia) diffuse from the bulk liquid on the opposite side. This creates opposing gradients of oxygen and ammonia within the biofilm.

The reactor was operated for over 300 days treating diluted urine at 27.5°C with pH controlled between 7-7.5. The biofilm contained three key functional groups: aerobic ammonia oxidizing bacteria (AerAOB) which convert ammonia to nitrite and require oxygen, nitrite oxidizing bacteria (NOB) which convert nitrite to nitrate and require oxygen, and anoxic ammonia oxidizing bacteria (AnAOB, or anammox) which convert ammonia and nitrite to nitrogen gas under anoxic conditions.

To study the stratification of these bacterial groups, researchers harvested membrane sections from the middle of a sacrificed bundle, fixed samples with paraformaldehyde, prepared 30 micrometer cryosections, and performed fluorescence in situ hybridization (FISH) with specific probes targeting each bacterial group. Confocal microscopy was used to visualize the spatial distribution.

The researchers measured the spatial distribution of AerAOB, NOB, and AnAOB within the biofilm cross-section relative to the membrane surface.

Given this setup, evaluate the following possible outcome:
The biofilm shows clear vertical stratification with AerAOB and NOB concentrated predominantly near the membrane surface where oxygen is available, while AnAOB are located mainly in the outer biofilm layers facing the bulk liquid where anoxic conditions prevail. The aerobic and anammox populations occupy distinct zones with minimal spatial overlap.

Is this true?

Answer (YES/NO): NO